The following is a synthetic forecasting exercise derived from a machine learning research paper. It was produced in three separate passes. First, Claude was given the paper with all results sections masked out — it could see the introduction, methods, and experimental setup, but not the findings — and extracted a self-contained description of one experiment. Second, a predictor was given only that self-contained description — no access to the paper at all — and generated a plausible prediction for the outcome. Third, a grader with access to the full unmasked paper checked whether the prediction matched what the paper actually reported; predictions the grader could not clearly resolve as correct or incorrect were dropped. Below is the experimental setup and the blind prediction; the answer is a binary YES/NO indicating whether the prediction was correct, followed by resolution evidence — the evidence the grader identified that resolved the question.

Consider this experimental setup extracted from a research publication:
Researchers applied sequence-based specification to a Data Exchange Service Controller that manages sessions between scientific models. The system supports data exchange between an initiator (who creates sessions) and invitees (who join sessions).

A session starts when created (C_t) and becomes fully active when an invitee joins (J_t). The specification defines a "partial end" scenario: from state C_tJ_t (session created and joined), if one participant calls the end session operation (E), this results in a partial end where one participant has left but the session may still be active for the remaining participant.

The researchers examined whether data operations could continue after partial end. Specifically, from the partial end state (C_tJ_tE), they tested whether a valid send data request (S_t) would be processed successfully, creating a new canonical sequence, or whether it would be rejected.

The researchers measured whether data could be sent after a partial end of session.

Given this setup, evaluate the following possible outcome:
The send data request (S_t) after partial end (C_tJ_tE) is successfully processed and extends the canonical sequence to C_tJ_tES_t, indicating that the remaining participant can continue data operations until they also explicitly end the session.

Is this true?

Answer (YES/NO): YES